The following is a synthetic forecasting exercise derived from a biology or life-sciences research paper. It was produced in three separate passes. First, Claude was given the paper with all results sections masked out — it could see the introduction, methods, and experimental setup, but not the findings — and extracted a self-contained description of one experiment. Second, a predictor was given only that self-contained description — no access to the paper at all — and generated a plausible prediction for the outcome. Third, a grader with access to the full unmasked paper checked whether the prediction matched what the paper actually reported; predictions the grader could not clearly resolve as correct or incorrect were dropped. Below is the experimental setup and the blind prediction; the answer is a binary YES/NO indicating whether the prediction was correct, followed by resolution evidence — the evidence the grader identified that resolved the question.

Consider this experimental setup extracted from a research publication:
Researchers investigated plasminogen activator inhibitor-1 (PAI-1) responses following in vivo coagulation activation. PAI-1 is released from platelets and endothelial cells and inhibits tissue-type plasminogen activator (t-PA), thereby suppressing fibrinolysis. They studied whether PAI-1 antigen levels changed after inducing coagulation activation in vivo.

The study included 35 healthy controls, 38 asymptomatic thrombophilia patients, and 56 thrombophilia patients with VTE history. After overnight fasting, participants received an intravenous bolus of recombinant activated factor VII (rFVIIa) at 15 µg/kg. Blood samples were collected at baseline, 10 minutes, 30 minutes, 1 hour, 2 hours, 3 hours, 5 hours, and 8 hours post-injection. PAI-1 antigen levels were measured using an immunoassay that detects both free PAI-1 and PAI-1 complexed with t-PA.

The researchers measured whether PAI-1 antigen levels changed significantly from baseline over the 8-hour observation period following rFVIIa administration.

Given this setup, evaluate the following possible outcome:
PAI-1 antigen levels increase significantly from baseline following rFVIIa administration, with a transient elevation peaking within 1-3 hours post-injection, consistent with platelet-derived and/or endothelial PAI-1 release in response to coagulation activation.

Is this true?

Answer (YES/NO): NO